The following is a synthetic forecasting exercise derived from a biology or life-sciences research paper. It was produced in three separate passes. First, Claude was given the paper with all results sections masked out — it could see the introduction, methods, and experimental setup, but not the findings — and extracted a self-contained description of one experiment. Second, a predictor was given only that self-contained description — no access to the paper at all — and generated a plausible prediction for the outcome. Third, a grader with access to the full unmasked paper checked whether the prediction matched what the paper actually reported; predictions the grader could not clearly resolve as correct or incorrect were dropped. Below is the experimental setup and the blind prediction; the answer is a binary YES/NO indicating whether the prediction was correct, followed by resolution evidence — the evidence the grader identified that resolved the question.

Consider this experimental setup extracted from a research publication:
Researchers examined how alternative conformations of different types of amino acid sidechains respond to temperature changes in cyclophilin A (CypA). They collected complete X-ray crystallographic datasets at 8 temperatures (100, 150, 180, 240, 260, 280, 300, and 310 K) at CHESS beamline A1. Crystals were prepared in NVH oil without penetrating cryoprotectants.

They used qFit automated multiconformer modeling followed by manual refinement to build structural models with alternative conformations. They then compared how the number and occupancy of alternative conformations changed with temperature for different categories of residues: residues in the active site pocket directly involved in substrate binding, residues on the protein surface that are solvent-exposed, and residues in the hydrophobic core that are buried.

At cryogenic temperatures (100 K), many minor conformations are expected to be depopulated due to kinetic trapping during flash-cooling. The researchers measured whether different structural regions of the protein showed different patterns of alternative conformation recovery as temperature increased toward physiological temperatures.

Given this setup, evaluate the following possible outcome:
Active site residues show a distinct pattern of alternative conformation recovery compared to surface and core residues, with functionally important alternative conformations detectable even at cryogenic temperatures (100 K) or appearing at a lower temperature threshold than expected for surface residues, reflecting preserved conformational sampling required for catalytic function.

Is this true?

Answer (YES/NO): NO